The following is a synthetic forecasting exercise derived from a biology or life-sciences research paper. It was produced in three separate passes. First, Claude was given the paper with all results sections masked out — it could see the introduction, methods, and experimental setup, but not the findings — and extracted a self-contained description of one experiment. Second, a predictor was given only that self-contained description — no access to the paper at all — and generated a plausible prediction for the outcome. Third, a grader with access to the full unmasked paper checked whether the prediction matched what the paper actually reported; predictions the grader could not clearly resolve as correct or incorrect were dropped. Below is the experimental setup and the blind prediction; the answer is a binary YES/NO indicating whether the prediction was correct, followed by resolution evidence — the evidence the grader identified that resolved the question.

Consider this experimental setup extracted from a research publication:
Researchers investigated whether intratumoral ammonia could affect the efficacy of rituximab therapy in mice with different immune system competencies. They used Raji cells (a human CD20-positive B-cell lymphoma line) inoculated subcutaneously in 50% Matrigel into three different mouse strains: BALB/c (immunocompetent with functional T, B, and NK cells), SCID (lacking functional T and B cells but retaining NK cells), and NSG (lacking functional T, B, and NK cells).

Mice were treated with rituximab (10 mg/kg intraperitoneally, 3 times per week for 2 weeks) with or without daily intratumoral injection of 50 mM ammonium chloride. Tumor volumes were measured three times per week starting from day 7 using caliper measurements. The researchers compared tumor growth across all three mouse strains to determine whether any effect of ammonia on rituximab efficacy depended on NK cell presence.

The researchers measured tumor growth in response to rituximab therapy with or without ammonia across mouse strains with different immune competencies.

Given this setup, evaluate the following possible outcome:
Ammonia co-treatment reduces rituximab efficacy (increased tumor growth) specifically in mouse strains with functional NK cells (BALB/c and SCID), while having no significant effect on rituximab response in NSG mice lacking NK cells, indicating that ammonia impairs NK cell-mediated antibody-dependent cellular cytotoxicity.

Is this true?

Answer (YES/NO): NO